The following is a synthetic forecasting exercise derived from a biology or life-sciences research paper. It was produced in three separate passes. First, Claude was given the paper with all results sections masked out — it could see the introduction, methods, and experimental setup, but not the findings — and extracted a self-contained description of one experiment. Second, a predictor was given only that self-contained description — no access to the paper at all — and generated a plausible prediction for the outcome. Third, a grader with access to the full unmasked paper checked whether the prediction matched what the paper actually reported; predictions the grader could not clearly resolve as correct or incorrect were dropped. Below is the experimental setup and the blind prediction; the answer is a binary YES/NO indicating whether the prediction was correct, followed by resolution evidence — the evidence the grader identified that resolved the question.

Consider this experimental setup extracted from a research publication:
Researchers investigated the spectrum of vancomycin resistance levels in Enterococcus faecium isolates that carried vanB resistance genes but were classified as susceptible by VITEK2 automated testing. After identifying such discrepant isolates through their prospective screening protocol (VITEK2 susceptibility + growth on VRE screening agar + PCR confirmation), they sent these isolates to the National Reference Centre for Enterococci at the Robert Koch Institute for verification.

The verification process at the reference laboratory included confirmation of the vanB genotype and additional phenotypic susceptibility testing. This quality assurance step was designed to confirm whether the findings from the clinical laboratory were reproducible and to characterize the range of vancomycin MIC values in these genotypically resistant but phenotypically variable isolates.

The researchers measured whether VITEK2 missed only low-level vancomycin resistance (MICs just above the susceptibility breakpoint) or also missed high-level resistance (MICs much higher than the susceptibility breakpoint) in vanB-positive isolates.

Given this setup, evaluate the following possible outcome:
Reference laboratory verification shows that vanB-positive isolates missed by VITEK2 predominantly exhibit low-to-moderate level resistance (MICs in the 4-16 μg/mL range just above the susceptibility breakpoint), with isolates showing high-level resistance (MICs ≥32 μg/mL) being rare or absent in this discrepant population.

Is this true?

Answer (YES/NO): NO